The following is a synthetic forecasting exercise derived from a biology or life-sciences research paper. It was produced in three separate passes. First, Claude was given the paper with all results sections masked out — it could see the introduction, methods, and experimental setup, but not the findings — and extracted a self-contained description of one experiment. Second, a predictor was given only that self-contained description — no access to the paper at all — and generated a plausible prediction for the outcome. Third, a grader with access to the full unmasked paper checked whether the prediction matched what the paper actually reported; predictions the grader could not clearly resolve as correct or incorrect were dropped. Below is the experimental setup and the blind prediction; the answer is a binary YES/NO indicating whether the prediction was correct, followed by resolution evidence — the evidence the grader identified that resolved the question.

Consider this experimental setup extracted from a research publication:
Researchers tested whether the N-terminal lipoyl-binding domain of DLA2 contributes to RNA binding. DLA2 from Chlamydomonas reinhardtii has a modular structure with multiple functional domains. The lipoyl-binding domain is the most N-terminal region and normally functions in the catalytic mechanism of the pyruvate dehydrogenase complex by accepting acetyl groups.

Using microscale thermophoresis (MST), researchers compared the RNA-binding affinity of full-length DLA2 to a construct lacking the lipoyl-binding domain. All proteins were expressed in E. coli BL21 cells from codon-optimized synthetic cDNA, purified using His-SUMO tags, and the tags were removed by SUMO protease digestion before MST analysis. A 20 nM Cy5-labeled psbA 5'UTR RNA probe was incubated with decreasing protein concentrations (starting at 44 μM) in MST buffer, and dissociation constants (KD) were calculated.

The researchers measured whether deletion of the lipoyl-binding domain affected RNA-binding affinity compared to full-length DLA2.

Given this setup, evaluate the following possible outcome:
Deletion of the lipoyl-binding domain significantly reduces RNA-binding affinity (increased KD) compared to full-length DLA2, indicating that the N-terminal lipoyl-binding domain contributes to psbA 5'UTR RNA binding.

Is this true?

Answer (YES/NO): NO